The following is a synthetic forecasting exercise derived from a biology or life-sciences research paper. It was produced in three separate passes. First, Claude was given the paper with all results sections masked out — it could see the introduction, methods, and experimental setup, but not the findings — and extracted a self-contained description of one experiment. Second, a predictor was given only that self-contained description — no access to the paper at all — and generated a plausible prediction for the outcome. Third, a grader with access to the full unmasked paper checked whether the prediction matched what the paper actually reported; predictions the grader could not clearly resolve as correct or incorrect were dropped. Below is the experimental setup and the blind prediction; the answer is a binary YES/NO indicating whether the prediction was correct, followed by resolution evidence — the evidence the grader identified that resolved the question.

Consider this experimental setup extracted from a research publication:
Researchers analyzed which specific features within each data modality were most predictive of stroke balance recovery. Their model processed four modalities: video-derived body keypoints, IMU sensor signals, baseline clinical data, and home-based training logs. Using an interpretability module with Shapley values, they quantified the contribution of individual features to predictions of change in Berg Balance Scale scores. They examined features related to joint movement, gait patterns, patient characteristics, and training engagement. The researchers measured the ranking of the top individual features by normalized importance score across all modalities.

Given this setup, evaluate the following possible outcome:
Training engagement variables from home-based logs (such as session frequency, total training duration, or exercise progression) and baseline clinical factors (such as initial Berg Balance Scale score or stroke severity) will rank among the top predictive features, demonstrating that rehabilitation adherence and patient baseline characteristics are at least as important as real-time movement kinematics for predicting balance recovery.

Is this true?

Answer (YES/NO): NO